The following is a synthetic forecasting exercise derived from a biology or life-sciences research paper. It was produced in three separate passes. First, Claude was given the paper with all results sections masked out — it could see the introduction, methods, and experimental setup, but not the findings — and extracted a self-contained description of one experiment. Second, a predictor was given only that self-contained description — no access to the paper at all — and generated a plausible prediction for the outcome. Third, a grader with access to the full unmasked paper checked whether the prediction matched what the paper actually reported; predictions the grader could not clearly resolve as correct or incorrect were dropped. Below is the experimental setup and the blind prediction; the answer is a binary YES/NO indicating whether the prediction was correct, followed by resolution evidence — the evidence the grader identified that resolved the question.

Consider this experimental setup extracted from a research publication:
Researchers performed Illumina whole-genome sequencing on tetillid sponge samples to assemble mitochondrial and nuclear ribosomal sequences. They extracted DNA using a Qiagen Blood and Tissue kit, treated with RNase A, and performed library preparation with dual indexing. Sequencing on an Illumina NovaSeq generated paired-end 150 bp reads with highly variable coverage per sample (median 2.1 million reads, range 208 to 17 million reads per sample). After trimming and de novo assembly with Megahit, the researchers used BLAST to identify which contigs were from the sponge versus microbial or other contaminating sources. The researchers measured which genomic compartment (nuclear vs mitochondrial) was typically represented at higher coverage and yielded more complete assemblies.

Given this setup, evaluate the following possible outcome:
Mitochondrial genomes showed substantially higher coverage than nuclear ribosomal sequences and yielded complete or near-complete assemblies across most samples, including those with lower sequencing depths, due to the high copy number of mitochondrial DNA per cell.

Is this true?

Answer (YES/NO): NO